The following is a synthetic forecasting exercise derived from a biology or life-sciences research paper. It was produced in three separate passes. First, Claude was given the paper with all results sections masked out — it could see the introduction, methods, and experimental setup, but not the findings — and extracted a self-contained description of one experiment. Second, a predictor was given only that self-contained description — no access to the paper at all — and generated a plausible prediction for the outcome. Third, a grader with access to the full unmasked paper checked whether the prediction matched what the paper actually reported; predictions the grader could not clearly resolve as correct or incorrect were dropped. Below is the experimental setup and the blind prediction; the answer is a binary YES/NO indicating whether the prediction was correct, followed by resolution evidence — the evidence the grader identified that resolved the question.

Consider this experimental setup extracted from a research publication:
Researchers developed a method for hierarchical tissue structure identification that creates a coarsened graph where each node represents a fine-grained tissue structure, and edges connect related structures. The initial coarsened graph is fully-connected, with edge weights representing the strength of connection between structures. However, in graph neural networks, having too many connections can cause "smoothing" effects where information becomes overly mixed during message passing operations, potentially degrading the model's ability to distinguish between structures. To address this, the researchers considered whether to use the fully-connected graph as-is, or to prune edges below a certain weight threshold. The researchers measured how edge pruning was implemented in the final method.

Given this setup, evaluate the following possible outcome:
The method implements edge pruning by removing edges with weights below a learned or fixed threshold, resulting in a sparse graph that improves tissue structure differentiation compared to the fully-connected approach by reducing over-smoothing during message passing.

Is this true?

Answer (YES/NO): YES